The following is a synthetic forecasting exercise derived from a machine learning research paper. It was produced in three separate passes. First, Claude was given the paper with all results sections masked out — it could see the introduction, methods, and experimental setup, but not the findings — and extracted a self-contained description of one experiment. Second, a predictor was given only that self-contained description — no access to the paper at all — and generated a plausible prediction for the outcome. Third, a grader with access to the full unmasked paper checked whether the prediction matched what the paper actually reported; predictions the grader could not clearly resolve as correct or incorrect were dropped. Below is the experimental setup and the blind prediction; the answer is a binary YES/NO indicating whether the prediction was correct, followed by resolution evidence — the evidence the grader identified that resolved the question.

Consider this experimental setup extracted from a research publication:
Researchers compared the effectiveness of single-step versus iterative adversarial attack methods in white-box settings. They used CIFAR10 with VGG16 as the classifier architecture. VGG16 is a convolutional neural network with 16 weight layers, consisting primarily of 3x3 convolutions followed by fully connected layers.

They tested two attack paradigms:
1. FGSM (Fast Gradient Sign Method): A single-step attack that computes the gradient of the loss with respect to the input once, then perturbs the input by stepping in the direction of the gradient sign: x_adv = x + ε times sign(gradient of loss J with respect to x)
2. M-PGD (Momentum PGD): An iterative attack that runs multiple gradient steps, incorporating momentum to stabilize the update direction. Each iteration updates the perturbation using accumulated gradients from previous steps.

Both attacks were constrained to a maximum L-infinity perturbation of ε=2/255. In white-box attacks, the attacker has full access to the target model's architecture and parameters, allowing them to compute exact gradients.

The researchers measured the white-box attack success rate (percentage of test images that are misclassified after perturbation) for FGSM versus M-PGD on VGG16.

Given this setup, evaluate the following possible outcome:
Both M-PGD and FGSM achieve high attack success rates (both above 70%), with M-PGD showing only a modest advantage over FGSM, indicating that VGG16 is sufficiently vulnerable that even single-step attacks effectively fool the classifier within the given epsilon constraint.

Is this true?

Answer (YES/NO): NO